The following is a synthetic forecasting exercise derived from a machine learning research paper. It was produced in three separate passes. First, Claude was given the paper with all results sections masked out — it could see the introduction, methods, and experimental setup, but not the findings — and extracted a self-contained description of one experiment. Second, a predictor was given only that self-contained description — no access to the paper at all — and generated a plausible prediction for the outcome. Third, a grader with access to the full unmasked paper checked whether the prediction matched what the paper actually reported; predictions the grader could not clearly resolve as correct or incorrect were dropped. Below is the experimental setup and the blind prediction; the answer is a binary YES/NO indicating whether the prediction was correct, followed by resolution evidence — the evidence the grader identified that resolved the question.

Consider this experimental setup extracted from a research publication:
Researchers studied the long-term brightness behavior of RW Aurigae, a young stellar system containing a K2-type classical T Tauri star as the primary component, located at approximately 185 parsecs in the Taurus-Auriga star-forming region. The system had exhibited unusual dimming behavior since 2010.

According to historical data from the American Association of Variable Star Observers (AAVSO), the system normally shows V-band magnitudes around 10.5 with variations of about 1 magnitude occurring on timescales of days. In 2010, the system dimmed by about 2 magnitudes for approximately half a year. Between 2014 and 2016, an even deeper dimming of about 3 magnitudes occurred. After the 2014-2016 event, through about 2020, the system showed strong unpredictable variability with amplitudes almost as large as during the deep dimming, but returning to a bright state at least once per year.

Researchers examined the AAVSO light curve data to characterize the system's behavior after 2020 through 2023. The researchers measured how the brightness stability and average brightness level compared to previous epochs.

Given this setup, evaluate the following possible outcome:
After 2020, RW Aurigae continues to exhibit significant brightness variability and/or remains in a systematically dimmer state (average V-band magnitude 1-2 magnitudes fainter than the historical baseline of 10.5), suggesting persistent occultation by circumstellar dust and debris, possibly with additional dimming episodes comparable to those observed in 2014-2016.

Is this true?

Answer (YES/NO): NO